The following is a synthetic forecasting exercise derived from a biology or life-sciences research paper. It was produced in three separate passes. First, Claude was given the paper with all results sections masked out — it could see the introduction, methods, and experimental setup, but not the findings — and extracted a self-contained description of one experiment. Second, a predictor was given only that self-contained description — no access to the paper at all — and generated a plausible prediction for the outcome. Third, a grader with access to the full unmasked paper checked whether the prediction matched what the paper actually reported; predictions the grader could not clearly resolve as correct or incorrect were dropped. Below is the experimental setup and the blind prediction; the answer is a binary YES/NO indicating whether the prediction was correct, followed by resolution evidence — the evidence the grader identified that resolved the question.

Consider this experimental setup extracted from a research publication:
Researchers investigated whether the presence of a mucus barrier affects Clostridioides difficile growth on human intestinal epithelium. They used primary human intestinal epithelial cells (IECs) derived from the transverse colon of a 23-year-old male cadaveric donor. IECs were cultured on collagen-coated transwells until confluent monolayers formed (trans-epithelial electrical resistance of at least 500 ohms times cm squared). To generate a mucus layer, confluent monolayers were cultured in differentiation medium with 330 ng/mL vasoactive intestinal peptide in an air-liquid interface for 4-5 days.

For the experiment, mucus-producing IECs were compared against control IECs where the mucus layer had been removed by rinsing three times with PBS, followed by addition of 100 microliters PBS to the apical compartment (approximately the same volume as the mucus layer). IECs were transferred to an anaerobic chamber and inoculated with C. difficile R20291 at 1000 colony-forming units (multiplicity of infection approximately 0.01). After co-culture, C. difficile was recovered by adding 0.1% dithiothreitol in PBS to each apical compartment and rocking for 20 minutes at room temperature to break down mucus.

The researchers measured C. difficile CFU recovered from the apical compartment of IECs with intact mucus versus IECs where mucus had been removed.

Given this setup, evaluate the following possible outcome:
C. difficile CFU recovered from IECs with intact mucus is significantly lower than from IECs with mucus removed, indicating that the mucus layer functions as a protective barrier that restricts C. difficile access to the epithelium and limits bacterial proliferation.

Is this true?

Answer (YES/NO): NO